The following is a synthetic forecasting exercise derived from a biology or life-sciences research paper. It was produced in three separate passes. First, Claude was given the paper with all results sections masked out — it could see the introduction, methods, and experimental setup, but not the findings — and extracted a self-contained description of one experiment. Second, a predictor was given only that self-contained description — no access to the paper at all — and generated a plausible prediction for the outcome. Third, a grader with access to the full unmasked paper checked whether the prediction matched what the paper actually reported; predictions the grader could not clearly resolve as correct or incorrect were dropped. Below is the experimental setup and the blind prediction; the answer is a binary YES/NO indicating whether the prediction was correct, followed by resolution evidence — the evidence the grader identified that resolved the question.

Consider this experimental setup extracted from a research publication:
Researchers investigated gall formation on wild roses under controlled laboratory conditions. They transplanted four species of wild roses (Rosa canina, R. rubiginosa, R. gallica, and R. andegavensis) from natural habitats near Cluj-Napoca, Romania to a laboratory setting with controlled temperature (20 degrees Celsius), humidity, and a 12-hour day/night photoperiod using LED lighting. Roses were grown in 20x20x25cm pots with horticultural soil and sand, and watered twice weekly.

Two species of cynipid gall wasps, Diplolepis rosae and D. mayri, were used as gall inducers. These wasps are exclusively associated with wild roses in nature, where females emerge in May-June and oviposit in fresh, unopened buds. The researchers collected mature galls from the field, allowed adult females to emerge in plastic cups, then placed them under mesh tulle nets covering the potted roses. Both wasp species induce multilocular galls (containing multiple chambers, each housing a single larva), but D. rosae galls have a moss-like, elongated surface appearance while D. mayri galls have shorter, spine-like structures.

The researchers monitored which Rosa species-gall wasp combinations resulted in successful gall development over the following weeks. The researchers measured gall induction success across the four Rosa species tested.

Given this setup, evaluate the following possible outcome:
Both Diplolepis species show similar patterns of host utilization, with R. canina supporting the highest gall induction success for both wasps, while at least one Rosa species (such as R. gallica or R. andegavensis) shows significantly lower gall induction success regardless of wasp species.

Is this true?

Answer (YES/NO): NO